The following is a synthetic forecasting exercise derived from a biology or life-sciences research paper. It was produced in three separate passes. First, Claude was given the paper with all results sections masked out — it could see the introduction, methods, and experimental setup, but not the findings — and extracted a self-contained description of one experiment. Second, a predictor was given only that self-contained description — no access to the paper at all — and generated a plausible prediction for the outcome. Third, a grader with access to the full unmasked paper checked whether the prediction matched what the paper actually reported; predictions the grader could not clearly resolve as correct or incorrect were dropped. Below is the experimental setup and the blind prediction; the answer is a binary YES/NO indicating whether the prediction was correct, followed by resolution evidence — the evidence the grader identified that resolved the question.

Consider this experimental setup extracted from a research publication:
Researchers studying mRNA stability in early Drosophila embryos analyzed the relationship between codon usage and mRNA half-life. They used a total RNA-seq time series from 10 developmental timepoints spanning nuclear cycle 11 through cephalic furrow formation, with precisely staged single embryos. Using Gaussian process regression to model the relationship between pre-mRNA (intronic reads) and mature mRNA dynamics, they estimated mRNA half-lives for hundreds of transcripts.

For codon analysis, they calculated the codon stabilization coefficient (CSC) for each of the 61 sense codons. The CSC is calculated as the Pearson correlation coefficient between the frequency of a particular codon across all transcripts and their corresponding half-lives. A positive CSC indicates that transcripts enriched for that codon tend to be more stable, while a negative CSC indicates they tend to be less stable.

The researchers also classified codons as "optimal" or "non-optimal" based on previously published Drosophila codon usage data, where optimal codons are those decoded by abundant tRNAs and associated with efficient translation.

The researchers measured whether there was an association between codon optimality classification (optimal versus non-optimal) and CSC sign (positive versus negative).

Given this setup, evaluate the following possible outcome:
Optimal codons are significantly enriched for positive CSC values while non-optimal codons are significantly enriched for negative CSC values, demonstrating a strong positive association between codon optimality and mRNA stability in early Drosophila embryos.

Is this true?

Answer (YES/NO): NO